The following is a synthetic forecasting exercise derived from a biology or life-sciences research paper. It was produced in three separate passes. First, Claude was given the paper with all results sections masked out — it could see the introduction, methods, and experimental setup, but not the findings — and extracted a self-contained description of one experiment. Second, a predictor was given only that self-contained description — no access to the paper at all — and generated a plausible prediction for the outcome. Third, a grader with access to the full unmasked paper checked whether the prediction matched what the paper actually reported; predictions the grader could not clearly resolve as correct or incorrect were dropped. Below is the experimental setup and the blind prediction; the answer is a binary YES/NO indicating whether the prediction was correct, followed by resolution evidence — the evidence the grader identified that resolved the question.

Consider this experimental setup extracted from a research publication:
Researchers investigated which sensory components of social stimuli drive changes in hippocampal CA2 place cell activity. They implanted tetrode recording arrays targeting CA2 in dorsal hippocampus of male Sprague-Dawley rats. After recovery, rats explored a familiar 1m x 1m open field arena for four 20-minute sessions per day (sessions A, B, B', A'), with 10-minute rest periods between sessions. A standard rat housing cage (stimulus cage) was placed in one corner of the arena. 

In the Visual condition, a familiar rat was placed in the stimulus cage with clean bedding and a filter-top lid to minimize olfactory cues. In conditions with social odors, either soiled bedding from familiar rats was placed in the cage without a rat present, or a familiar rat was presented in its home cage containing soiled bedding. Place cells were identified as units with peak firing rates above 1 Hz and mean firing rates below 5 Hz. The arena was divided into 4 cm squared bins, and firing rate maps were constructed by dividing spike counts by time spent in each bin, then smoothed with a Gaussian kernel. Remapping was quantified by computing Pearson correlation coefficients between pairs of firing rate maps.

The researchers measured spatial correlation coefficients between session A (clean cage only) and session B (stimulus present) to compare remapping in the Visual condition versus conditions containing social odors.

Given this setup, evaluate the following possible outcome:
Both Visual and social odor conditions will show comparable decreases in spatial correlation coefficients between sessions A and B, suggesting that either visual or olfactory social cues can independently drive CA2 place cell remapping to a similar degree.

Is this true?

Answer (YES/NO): NO